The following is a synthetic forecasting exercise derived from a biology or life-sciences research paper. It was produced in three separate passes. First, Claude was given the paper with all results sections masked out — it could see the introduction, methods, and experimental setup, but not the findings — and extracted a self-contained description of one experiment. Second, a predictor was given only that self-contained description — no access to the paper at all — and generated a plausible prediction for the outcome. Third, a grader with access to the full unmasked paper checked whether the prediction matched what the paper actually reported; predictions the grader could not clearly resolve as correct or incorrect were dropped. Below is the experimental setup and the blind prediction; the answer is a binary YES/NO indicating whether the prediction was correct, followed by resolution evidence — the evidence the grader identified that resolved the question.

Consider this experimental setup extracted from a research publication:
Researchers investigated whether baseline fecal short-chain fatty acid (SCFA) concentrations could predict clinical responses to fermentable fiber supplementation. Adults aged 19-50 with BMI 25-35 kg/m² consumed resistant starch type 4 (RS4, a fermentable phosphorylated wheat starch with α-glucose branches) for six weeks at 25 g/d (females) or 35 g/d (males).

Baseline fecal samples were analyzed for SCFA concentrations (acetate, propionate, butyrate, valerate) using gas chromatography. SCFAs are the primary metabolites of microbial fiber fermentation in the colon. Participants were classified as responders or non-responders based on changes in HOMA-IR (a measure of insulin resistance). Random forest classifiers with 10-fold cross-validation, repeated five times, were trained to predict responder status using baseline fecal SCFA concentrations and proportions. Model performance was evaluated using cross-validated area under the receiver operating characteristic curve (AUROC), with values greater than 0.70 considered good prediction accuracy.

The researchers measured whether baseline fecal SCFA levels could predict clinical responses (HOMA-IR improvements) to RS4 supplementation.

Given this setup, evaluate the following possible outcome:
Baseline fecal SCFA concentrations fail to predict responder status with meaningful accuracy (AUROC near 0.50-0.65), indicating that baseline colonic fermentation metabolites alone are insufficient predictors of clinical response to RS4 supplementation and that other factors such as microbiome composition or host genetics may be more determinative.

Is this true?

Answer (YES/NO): YES